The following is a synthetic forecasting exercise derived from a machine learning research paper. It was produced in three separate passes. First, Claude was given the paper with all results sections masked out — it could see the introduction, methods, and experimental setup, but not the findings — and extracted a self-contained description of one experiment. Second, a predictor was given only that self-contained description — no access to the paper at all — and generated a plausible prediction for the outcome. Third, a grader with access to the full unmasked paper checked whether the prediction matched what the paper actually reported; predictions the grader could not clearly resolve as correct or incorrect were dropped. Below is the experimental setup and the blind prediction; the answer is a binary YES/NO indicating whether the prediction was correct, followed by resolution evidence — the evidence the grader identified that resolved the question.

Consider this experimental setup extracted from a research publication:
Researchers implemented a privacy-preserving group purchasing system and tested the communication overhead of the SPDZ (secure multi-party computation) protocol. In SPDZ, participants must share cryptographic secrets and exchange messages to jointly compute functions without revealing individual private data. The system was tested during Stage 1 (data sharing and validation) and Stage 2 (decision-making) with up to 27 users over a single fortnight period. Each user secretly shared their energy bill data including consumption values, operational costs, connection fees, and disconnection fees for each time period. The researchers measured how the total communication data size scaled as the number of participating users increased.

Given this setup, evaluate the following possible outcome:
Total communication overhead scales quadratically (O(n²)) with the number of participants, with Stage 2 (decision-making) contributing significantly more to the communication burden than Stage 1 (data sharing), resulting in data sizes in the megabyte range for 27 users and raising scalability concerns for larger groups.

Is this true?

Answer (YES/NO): NO